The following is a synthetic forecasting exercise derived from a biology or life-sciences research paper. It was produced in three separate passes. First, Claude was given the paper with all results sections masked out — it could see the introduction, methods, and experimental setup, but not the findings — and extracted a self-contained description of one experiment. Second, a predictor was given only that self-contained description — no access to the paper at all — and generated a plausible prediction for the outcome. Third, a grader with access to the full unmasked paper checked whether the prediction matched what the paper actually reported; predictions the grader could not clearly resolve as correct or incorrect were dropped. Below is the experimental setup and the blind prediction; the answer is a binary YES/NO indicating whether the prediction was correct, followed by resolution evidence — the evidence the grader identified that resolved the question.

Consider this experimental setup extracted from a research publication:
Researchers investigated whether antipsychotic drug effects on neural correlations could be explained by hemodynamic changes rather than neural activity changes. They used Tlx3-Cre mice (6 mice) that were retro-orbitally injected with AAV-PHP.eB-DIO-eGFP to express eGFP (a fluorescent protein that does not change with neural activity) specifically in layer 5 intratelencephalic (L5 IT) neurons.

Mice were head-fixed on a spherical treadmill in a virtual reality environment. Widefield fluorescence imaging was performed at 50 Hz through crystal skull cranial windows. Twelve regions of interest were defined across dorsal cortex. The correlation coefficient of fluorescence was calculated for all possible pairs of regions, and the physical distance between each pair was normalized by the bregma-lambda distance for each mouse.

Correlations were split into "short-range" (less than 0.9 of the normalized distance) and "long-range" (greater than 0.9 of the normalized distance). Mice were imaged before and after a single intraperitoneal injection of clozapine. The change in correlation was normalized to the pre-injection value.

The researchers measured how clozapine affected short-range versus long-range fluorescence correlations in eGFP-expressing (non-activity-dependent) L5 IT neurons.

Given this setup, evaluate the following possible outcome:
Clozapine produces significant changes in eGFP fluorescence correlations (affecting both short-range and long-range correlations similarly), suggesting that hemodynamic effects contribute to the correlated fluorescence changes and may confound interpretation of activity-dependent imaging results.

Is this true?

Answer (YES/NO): NO